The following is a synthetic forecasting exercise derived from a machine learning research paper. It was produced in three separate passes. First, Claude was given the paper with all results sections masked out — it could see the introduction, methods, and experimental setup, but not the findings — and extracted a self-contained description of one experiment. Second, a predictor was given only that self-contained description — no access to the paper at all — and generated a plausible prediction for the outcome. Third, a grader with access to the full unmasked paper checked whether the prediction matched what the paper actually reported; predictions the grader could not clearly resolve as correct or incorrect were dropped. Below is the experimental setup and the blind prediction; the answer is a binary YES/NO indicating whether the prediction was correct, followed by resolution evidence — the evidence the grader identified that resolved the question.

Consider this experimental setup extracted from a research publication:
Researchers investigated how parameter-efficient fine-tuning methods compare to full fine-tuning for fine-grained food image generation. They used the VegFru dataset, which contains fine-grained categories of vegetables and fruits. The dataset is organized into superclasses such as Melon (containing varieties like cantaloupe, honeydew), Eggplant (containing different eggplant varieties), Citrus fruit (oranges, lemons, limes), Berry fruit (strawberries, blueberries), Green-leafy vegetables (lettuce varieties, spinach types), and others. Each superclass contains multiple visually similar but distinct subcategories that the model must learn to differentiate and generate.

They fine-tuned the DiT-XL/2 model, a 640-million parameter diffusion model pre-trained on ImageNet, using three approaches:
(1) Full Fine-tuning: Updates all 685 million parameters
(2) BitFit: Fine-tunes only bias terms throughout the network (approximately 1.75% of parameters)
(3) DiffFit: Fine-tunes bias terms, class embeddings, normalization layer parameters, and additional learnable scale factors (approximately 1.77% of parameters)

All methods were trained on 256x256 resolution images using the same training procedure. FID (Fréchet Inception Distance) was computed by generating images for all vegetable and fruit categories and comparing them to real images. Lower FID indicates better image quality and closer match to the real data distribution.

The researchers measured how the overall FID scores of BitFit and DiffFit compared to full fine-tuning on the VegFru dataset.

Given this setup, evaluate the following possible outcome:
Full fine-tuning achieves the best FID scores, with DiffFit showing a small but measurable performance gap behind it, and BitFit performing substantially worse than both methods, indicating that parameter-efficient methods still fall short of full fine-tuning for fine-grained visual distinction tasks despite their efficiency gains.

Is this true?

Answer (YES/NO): NO